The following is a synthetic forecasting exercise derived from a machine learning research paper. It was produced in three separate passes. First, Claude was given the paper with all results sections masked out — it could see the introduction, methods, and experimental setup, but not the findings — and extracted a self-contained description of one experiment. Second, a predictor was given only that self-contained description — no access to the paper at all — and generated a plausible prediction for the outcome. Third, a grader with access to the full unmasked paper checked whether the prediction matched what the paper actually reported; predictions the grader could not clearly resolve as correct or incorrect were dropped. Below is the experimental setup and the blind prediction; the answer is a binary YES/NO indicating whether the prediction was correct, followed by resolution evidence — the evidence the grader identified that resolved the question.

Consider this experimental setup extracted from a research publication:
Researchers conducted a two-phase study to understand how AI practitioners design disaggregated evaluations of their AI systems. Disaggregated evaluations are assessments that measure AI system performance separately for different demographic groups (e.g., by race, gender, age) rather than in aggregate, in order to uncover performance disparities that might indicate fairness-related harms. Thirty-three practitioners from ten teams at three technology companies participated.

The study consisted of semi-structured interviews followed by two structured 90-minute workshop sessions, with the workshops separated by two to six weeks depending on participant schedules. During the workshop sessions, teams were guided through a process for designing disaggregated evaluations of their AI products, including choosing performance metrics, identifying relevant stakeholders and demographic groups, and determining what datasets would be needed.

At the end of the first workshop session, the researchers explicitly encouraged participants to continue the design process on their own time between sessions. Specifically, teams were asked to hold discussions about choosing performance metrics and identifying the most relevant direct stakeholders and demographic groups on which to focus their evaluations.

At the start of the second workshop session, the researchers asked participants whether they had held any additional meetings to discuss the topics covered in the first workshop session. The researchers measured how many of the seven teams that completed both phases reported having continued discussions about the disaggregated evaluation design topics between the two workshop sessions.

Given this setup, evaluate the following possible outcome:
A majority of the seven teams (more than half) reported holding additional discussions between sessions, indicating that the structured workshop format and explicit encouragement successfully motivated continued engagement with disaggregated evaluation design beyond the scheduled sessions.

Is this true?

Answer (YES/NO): NO